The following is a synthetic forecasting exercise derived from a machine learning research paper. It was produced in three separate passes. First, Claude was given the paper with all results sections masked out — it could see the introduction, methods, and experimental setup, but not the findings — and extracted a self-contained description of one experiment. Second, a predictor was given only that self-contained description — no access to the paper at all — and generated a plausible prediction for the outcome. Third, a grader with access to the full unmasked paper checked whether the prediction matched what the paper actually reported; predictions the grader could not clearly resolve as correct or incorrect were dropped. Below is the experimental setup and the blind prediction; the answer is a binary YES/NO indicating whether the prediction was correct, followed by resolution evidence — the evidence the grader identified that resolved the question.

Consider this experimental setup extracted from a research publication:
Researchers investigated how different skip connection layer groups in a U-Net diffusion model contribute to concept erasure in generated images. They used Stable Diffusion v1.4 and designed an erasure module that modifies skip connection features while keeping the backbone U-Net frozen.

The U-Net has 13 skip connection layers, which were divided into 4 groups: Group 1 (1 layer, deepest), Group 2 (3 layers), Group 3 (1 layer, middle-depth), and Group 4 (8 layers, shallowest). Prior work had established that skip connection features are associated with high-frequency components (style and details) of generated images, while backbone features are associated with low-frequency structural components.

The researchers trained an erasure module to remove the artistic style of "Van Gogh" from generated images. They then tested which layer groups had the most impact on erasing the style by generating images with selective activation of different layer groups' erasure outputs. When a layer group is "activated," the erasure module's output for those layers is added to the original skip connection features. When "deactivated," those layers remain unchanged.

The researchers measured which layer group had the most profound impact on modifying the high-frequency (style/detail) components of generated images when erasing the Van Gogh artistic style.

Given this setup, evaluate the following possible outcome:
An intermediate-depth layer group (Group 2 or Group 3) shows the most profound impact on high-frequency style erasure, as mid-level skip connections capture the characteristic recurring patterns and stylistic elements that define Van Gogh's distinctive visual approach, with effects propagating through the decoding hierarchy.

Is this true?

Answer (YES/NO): YES